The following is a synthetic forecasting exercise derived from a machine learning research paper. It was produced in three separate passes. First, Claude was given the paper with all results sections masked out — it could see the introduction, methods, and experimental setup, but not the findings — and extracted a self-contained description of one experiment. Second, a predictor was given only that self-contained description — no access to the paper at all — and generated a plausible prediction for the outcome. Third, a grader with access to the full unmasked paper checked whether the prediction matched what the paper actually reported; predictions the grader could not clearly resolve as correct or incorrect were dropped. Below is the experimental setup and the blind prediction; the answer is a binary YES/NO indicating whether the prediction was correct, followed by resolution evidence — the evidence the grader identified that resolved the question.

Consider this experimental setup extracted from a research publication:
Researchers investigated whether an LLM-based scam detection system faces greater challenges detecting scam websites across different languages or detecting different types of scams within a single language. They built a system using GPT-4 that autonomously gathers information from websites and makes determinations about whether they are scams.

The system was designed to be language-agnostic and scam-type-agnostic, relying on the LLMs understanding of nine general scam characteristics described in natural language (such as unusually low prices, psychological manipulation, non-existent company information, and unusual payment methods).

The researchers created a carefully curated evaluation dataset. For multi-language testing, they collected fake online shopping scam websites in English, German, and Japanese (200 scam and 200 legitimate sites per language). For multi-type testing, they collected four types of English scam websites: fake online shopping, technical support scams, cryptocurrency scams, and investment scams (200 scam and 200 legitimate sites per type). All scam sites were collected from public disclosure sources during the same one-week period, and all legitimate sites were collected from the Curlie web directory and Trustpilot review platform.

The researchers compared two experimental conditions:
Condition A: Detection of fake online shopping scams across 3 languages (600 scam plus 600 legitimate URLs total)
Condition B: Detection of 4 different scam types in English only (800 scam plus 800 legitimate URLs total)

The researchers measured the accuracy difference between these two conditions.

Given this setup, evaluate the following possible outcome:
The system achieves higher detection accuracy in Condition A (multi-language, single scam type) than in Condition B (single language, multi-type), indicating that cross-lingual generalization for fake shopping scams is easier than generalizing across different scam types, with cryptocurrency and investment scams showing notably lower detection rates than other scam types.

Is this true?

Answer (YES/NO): NO